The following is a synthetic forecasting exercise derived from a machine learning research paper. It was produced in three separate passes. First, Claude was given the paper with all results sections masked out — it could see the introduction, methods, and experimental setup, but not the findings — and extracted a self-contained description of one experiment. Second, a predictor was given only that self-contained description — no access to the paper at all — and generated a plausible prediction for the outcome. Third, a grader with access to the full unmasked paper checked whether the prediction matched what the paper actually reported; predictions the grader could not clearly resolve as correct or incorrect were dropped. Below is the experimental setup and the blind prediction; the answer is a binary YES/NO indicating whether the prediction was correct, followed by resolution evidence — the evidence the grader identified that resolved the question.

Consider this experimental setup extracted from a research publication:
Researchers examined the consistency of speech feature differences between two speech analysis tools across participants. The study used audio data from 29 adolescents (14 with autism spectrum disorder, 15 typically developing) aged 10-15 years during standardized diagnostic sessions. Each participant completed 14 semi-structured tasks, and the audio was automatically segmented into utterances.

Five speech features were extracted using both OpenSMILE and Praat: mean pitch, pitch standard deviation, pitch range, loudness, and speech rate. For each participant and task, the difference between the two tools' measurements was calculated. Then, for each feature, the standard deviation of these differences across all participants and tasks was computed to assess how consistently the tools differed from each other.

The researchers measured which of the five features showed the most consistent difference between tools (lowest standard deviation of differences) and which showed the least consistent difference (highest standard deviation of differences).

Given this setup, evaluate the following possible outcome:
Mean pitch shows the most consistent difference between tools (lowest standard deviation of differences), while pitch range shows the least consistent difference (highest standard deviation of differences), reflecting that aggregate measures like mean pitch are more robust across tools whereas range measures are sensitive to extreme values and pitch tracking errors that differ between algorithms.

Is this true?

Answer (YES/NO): NO